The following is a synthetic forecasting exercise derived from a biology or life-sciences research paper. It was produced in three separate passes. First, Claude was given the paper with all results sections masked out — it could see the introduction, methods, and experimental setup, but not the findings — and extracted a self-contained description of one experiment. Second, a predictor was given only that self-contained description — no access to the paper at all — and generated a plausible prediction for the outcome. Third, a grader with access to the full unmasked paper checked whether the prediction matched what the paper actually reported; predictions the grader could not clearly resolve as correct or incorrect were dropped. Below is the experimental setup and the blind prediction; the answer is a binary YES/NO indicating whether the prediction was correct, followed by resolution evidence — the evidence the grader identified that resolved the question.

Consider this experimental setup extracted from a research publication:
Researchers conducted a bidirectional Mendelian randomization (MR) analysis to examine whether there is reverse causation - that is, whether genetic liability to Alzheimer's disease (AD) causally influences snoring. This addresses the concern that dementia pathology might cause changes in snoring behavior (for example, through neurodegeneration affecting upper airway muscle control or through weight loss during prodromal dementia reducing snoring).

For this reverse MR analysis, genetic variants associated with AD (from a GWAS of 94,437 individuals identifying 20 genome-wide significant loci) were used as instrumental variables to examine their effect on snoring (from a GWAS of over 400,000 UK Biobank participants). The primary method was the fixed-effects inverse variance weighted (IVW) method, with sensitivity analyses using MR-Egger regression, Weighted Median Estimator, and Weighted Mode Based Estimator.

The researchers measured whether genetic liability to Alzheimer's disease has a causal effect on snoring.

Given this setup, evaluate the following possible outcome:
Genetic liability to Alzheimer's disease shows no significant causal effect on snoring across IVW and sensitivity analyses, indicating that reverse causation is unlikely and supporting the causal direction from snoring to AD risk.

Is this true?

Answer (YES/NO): NO